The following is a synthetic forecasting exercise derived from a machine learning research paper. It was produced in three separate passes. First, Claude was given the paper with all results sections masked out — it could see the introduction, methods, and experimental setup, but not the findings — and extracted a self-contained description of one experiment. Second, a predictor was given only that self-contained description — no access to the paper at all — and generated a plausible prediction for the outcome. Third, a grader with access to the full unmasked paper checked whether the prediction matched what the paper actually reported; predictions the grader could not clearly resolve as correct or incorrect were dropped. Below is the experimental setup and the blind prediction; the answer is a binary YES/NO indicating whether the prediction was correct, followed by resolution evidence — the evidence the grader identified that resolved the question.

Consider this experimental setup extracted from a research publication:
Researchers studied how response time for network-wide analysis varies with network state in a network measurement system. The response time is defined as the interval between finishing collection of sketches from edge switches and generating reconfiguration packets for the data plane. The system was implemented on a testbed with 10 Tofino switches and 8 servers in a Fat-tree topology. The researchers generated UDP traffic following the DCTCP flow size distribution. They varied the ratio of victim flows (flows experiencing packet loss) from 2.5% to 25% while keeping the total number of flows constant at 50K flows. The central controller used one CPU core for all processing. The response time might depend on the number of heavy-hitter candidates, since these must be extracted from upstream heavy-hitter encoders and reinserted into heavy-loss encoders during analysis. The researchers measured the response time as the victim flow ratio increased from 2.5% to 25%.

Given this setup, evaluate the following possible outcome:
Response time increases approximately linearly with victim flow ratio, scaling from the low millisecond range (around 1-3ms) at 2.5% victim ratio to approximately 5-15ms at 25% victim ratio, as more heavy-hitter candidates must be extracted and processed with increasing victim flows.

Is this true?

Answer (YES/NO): NO